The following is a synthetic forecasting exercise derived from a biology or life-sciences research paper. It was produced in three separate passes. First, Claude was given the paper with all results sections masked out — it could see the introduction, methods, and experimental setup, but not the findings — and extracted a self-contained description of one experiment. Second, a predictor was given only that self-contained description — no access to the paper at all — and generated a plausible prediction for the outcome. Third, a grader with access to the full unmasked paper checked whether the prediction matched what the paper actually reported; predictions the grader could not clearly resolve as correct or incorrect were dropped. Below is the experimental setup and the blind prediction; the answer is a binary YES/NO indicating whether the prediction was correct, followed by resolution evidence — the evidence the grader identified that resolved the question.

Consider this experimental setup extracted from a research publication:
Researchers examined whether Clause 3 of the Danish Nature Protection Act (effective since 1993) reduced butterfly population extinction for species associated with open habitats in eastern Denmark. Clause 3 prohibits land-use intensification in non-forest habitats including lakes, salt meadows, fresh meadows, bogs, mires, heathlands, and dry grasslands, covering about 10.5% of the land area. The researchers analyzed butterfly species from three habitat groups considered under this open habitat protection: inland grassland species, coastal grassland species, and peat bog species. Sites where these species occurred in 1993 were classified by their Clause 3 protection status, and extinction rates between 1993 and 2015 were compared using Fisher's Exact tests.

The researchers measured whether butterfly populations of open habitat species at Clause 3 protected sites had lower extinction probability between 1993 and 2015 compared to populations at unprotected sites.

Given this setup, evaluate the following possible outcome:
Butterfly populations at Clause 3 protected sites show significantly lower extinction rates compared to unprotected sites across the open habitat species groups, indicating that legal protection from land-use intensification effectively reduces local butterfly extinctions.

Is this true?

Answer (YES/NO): NO